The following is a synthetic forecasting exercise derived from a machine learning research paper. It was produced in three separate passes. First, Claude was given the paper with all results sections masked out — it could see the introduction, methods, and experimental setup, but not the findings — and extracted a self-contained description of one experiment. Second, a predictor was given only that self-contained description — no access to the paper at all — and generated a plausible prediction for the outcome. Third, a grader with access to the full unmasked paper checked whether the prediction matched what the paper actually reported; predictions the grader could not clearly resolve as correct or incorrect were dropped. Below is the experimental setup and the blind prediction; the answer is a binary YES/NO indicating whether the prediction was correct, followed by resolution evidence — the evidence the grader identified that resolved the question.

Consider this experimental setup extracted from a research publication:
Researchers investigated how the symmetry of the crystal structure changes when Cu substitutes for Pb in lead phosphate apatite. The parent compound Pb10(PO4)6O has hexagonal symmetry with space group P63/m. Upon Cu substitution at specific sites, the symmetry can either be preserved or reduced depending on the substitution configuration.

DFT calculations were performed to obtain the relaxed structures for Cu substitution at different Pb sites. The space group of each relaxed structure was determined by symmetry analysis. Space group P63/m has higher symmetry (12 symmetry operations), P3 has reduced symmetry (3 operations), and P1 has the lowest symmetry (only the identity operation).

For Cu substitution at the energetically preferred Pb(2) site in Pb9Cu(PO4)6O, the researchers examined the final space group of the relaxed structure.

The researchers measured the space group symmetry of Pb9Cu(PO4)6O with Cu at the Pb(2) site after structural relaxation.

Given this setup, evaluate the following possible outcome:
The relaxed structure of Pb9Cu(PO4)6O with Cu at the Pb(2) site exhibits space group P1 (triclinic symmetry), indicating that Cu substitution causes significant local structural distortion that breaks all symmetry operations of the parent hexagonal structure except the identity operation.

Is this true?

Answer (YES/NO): YES